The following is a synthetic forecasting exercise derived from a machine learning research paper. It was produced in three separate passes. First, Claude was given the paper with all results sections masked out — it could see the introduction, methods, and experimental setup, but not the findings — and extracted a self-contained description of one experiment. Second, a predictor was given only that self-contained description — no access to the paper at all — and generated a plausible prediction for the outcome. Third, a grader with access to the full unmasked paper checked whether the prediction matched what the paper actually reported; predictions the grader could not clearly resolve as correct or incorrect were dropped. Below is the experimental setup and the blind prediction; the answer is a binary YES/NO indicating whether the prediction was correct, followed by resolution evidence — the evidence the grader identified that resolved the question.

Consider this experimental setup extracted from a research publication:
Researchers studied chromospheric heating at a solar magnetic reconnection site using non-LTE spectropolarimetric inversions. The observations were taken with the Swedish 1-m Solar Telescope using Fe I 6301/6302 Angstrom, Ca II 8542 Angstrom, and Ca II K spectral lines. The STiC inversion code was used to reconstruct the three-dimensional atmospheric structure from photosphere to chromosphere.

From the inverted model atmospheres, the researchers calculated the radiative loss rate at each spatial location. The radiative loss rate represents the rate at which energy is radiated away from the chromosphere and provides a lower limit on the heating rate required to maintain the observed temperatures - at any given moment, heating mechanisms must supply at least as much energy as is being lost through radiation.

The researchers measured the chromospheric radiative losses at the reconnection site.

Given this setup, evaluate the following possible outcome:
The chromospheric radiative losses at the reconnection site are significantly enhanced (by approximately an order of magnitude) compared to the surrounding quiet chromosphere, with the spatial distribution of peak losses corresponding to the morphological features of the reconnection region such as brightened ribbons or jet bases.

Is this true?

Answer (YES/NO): YES